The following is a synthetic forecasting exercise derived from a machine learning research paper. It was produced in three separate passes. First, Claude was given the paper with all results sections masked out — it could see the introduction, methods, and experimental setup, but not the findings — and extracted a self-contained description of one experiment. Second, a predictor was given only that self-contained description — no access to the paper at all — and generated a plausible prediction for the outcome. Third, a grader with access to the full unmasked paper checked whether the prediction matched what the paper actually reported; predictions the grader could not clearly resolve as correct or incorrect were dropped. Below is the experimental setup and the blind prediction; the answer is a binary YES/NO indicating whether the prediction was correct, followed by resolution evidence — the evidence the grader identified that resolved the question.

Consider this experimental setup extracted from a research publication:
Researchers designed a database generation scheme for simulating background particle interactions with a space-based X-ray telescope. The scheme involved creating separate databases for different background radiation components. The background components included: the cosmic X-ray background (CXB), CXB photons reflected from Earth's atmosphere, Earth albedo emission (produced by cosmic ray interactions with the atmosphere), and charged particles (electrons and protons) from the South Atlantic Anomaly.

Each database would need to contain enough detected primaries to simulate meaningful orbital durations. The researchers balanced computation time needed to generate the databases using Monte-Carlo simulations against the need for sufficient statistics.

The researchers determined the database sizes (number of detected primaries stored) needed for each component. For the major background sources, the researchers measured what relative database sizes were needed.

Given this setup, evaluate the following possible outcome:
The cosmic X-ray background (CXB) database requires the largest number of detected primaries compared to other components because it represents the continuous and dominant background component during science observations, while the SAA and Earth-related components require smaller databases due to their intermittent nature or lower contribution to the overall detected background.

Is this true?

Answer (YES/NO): YES